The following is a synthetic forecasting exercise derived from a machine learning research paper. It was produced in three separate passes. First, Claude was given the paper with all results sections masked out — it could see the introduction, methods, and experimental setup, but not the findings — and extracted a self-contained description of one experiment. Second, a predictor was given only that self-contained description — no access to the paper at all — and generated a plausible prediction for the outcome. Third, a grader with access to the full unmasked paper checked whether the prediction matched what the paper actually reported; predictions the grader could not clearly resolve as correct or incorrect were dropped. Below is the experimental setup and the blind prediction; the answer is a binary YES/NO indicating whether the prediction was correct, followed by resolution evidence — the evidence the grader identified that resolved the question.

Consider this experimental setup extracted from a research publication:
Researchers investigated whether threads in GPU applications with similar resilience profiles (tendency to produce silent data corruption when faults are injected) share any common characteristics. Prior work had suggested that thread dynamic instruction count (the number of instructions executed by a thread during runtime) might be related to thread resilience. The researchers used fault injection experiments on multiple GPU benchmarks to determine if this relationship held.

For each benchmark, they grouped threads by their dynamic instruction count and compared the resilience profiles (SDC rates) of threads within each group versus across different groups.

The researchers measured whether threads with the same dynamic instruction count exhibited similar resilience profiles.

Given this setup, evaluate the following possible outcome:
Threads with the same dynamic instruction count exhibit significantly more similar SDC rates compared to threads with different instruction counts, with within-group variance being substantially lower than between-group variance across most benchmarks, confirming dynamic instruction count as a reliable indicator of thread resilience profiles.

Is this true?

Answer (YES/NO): YES